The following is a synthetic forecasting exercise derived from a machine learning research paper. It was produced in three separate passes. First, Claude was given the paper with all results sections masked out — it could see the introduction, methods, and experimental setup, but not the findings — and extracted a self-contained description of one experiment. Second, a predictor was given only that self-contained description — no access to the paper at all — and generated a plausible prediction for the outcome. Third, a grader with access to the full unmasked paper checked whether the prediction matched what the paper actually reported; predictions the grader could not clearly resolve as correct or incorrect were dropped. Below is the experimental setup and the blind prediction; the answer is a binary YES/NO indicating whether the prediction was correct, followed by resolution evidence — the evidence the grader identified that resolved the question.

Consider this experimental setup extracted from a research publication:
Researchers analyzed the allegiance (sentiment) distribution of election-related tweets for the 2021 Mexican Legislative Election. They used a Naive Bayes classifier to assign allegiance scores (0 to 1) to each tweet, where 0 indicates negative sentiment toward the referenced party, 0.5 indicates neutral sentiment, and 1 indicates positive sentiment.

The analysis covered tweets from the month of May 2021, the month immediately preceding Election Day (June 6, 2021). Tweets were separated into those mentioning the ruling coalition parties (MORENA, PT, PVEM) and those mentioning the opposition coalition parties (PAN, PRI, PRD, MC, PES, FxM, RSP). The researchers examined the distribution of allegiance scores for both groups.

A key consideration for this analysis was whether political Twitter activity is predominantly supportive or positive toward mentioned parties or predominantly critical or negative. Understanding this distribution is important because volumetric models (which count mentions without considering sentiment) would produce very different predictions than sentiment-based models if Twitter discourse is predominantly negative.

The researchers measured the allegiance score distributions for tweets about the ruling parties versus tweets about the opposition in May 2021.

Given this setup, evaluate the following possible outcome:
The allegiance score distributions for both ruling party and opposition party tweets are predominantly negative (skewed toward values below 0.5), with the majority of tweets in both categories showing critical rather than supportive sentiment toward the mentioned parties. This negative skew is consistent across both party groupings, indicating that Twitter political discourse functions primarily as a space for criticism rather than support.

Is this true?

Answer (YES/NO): YES